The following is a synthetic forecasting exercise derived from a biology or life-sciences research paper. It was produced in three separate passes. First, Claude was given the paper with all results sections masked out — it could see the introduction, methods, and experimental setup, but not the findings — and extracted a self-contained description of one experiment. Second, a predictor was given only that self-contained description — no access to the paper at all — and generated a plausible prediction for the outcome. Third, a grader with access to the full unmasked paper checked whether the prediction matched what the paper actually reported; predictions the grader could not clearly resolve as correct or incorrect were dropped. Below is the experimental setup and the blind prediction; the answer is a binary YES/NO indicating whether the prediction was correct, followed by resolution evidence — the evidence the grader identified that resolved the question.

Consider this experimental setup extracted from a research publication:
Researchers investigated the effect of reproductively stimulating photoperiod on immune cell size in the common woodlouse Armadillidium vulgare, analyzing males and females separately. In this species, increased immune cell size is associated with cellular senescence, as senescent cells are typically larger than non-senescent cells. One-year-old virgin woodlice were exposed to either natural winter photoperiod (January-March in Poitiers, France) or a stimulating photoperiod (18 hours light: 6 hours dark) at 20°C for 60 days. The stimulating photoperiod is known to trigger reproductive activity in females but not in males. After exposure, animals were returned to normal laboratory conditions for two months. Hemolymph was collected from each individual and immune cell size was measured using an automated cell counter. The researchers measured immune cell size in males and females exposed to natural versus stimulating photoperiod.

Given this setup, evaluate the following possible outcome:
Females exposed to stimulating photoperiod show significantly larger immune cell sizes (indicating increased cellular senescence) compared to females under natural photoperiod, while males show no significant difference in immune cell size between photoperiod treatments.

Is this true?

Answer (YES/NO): NO